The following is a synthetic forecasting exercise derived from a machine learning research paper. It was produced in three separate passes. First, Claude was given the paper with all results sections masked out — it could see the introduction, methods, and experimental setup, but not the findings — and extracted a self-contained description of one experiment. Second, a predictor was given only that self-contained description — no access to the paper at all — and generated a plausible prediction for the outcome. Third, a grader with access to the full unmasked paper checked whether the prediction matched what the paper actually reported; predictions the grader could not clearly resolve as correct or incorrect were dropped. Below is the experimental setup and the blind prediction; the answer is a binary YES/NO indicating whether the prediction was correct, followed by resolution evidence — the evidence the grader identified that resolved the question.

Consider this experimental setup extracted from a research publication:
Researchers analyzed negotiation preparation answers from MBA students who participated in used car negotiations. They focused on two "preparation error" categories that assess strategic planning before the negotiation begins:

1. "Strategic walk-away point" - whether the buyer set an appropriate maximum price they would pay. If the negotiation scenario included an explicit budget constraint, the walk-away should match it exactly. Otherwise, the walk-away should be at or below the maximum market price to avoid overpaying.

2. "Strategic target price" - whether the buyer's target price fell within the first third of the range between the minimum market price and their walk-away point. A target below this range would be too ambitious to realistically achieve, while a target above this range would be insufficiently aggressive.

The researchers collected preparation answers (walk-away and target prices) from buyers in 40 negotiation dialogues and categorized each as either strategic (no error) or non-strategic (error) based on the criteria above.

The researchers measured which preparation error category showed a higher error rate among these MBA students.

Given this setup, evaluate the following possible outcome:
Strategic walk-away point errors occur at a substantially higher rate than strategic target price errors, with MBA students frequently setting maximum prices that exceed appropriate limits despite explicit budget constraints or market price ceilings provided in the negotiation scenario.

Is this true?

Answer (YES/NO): NO